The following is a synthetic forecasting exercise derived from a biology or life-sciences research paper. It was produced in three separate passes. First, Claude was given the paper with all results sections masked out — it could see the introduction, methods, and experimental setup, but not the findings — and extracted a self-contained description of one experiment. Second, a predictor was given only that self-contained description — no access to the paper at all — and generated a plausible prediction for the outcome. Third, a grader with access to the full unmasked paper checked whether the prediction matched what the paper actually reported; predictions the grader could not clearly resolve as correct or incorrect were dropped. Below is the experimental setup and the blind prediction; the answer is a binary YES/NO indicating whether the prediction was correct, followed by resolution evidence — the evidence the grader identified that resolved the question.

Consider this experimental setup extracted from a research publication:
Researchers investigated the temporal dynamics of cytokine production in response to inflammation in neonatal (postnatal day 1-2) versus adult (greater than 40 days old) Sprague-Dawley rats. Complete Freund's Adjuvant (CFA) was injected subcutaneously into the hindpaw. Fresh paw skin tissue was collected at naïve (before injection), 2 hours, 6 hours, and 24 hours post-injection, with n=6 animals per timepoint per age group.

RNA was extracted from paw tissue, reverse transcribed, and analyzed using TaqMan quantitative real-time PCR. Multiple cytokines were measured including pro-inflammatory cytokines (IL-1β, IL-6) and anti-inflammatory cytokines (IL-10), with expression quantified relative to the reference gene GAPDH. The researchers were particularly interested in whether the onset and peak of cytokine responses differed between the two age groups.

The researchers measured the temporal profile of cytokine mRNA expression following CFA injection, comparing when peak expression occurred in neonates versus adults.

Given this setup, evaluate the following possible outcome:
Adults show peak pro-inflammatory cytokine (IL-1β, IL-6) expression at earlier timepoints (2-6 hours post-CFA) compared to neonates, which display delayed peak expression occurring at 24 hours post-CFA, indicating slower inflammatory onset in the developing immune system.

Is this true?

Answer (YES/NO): NO